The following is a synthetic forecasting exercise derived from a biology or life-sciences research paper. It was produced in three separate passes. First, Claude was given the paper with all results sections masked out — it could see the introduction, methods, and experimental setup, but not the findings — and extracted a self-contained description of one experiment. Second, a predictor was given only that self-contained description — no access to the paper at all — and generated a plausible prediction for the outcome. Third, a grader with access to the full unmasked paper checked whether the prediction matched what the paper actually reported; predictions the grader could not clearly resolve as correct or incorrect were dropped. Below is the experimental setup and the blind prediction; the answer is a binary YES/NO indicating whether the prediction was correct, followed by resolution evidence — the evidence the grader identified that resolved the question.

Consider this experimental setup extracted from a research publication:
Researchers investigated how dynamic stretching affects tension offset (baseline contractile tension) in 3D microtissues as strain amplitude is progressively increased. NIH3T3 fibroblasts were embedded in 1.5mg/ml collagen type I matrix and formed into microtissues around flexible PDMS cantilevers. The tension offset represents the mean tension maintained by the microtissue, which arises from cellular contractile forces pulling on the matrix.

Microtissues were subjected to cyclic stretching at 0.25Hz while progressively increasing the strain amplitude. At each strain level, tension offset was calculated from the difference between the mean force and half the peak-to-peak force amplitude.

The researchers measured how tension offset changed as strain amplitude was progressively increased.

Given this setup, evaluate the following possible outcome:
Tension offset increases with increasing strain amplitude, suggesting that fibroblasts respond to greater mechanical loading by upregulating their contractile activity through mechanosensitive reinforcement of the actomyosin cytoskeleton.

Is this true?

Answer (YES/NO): NO